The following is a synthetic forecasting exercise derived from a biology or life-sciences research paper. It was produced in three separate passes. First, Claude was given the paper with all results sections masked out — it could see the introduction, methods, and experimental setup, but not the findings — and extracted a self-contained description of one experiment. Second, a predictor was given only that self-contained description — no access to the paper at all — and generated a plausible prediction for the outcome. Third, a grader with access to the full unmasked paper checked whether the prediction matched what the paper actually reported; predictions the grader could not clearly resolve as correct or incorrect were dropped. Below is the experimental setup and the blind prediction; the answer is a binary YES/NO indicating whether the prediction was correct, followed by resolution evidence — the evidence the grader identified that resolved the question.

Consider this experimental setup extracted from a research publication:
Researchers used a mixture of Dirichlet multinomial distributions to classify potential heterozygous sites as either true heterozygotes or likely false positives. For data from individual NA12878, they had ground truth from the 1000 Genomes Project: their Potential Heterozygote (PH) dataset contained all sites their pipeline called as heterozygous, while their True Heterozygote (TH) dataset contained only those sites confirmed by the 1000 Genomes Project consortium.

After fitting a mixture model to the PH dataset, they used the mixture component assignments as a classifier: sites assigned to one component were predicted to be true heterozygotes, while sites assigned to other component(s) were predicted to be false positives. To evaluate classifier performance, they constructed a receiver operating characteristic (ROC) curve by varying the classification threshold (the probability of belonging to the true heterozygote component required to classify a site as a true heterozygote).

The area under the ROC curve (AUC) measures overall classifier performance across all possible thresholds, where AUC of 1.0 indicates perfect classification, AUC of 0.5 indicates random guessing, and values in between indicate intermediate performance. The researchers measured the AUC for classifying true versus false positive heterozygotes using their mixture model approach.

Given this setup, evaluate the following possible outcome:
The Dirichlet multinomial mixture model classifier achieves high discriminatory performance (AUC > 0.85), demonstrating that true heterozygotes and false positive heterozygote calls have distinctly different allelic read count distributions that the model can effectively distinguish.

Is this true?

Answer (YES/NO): NO